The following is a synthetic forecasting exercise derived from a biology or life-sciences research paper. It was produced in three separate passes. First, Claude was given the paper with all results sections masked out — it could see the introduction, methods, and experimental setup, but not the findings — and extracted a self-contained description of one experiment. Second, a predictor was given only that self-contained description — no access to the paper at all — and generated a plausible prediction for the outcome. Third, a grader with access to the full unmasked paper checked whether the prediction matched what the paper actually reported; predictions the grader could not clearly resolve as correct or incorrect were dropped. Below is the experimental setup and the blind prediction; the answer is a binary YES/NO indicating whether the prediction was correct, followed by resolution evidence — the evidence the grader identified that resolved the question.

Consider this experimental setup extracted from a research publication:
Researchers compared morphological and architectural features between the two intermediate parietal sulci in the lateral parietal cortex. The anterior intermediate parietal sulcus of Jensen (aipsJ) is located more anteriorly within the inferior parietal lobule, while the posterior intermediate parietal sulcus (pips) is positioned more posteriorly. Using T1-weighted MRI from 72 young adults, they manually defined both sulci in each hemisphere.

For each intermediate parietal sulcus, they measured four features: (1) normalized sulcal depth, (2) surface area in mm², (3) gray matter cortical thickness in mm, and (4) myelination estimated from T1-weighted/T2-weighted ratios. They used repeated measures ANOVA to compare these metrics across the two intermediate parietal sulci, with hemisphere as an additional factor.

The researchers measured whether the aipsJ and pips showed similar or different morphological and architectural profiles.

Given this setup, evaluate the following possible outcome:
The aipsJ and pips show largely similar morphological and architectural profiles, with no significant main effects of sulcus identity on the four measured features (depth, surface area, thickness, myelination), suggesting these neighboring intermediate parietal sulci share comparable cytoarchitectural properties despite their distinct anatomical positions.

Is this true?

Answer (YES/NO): NO